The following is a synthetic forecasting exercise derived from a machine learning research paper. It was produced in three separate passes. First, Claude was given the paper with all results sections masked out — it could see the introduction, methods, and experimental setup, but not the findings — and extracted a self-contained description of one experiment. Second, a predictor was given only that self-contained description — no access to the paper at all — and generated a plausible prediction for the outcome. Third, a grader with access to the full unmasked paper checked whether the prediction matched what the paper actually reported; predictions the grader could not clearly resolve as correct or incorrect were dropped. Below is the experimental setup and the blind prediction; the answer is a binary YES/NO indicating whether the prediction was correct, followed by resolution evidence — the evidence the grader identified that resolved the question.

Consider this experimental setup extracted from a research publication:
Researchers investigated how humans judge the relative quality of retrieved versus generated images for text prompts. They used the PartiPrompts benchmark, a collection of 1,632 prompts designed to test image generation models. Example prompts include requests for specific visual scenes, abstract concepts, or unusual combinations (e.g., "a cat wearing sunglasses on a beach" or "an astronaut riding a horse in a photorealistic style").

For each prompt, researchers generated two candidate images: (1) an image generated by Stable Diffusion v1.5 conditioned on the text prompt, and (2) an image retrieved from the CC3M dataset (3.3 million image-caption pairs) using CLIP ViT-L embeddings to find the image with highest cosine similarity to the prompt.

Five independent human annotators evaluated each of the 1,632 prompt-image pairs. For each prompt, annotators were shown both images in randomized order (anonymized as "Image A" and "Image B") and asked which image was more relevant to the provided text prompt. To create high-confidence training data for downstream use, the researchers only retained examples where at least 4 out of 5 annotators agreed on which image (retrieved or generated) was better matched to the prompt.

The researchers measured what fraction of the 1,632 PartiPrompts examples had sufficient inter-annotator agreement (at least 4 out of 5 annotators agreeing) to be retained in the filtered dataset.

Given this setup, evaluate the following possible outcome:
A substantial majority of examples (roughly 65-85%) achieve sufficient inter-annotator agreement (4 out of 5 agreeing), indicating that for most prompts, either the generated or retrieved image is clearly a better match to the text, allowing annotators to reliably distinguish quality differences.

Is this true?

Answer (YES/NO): NO